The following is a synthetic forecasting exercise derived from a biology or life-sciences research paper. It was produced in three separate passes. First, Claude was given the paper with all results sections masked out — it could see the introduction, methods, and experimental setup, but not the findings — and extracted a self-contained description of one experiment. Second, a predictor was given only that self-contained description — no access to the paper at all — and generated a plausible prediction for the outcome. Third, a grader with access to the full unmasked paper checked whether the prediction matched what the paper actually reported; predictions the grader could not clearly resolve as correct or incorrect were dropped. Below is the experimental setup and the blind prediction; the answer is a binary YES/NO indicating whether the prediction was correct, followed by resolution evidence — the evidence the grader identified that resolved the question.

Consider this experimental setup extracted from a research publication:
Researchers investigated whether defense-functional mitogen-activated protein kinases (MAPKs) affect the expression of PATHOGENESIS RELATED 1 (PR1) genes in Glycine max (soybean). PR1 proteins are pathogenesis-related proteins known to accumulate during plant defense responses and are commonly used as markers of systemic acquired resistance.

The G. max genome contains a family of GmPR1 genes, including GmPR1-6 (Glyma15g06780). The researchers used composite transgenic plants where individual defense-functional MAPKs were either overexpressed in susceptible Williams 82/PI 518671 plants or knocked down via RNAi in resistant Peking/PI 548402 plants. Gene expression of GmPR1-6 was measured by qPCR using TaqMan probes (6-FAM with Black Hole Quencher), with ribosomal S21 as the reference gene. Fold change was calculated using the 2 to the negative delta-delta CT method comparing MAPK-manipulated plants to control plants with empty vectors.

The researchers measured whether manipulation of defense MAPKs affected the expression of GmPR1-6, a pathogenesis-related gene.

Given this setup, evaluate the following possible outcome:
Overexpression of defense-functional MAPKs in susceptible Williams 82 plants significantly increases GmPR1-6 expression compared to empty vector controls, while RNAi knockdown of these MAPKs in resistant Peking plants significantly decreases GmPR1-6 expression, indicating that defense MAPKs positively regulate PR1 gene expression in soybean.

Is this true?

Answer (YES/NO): YES